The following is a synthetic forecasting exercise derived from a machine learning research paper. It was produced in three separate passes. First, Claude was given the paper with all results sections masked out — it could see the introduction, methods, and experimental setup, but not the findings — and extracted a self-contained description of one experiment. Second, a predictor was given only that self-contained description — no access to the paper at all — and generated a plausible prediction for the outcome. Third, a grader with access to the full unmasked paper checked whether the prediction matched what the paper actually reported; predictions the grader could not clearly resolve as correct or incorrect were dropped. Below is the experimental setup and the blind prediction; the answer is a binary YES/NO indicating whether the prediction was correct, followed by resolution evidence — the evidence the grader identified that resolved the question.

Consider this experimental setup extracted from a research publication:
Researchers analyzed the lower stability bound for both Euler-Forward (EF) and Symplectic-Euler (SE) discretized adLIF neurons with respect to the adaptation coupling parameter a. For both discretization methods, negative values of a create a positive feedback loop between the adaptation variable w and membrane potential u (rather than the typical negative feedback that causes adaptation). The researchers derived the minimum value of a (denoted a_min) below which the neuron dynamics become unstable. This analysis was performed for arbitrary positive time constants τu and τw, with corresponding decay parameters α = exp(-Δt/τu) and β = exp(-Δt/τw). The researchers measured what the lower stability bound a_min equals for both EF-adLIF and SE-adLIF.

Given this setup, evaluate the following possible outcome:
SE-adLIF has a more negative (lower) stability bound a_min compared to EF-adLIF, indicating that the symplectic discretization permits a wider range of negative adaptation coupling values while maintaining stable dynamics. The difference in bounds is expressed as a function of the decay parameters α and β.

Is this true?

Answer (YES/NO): NO